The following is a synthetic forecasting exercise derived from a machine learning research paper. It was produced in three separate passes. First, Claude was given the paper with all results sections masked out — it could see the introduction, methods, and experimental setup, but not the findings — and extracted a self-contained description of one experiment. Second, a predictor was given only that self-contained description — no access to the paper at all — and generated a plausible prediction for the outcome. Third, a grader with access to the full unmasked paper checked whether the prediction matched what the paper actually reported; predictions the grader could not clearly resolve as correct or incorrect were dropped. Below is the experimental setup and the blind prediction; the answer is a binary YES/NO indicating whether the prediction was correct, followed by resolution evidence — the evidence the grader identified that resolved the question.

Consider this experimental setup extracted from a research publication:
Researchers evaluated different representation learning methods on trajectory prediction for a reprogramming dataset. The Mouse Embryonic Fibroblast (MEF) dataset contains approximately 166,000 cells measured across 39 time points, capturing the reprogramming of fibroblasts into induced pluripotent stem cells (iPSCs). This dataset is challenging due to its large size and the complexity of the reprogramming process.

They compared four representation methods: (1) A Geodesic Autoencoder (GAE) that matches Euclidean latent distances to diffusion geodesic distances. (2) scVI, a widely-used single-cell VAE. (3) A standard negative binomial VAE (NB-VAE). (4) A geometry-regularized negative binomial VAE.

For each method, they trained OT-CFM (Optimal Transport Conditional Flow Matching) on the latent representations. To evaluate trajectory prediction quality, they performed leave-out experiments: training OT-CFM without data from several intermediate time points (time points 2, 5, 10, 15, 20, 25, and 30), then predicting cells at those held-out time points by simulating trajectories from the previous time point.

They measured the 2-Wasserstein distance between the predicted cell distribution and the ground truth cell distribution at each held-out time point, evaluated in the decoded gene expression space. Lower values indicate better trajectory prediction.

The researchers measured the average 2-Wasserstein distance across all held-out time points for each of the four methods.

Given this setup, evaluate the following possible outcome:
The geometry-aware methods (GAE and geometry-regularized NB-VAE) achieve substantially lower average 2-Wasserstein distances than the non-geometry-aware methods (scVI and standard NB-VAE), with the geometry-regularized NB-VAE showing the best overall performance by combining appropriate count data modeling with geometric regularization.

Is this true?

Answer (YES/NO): NO